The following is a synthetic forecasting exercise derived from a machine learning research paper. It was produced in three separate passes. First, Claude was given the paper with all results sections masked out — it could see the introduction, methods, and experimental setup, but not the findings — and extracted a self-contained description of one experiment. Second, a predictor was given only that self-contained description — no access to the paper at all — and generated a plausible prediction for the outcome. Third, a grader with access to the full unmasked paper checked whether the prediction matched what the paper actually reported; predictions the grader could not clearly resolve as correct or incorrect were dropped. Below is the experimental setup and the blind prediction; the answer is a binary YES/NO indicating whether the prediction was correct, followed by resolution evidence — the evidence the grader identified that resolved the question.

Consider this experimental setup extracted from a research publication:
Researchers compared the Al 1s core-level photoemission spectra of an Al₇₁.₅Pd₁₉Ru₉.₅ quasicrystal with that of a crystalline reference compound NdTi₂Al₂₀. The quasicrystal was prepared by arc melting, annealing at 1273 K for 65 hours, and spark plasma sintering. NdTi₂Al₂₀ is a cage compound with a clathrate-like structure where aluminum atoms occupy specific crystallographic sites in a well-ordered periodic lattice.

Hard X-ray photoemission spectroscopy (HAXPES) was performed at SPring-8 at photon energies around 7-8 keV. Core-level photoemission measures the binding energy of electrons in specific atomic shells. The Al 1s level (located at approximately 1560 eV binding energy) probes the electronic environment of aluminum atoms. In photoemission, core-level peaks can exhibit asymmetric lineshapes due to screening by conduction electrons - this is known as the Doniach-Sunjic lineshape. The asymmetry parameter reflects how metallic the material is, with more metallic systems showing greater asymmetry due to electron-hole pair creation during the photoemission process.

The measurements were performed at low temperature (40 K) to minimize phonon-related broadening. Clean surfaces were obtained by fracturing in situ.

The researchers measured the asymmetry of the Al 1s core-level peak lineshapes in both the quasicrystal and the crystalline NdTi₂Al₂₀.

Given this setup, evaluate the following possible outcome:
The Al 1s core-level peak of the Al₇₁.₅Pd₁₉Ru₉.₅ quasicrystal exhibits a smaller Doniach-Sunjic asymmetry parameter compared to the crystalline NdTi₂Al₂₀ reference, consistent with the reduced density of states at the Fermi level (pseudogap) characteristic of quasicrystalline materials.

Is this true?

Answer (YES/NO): YES